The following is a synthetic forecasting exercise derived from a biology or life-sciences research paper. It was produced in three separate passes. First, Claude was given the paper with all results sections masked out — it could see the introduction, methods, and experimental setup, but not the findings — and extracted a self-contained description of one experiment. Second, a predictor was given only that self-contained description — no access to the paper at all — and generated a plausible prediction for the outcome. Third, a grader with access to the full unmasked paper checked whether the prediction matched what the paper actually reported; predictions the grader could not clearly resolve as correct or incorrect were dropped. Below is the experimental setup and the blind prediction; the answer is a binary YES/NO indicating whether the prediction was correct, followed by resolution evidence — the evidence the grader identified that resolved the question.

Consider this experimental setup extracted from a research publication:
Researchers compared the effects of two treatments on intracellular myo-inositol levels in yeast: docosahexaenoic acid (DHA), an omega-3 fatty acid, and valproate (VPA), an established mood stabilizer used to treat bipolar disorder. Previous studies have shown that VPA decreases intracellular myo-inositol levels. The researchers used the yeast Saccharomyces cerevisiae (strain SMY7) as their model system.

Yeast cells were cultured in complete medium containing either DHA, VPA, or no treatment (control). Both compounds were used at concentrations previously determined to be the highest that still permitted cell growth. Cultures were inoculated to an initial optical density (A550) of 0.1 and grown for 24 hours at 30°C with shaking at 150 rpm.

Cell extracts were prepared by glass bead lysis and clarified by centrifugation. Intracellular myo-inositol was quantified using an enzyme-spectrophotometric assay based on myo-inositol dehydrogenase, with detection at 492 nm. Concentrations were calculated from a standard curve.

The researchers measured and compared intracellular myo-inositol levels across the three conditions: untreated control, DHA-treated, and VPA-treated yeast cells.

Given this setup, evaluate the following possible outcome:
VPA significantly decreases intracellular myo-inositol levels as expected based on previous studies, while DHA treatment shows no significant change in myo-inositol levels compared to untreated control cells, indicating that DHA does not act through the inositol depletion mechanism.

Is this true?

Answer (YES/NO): NO